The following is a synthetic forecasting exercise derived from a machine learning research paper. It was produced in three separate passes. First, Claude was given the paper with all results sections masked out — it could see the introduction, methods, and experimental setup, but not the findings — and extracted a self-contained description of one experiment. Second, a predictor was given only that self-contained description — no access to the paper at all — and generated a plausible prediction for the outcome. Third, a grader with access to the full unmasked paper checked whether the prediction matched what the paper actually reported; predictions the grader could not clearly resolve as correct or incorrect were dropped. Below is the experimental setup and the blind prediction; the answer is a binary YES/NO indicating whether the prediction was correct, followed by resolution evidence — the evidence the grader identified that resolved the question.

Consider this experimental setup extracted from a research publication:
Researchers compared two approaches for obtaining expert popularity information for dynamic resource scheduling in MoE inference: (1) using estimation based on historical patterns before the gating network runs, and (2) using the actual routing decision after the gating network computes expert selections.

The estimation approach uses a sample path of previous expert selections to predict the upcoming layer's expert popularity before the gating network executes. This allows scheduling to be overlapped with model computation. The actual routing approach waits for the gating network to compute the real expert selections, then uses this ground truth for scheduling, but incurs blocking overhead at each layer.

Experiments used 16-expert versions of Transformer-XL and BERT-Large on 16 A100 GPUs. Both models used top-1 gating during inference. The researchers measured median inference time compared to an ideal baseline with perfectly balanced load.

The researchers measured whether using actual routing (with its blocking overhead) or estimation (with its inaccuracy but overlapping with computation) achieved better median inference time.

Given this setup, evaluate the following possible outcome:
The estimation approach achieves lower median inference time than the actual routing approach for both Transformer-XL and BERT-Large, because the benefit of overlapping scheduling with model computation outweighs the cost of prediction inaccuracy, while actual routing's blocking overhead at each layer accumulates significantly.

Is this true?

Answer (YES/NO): YES